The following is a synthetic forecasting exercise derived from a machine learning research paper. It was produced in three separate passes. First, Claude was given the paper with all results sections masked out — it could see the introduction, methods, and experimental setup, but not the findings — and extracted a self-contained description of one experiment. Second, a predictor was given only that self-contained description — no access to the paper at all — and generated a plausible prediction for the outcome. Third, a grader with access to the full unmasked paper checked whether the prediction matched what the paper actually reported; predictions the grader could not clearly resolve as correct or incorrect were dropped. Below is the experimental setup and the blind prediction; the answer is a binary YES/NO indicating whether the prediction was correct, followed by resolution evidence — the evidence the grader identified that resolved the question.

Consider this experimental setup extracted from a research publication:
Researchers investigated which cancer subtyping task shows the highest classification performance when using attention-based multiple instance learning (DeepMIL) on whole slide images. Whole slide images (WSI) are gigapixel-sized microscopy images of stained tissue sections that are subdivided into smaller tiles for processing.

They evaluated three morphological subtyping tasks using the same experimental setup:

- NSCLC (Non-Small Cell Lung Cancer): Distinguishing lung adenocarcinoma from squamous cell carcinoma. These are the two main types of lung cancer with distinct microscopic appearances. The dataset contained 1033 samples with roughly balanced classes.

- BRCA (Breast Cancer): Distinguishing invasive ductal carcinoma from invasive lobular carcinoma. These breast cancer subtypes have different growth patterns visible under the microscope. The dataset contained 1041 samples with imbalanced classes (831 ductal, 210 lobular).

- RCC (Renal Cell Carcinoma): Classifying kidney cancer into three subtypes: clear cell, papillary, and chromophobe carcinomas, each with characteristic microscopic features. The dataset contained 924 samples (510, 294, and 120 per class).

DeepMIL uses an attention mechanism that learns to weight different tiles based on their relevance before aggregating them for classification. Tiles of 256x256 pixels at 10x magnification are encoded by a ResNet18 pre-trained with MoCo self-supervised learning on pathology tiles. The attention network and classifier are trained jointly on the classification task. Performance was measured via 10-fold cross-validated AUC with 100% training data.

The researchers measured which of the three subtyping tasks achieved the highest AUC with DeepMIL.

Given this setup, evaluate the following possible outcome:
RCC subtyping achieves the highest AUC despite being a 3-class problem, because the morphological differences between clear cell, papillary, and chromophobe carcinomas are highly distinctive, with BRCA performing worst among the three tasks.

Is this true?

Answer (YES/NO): YES